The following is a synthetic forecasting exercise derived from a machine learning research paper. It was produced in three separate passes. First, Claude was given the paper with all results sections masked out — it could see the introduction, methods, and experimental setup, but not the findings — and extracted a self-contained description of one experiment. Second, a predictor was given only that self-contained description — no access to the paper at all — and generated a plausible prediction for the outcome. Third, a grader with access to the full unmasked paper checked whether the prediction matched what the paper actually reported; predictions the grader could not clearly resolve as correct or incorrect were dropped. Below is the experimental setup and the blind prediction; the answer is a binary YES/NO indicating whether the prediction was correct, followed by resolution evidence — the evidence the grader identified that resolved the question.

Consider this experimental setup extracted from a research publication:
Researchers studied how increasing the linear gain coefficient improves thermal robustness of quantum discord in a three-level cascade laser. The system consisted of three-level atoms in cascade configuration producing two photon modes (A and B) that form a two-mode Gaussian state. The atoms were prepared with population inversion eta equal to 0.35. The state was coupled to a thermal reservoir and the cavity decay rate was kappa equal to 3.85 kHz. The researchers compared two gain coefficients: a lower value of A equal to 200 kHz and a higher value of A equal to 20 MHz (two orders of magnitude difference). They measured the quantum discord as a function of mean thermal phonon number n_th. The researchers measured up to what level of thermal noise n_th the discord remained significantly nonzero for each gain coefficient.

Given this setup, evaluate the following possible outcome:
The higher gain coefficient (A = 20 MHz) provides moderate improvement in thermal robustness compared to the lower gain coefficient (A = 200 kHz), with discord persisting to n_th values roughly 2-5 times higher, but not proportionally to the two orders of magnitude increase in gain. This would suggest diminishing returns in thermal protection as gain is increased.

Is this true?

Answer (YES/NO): NO